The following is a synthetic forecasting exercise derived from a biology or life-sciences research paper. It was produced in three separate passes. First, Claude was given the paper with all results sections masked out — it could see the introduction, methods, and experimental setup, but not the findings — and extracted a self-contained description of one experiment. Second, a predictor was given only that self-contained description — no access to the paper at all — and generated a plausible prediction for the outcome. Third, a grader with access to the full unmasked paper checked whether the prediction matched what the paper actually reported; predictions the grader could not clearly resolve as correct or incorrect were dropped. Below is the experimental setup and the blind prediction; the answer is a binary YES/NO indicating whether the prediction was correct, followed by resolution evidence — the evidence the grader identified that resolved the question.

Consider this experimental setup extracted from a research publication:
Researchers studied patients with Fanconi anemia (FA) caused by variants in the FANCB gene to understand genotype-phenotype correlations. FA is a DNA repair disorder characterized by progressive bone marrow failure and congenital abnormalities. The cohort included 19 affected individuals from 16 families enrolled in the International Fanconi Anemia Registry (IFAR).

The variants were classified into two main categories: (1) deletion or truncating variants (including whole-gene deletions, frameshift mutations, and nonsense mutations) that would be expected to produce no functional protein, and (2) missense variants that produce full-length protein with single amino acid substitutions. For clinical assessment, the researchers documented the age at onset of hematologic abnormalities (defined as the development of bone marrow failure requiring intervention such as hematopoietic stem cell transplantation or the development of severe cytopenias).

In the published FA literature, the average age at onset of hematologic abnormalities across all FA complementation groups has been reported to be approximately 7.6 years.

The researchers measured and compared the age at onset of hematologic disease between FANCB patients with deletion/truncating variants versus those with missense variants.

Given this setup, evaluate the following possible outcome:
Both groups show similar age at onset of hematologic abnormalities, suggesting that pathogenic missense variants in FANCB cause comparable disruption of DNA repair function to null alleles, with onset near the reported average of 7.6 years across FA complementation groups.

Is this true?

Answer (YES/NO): NO